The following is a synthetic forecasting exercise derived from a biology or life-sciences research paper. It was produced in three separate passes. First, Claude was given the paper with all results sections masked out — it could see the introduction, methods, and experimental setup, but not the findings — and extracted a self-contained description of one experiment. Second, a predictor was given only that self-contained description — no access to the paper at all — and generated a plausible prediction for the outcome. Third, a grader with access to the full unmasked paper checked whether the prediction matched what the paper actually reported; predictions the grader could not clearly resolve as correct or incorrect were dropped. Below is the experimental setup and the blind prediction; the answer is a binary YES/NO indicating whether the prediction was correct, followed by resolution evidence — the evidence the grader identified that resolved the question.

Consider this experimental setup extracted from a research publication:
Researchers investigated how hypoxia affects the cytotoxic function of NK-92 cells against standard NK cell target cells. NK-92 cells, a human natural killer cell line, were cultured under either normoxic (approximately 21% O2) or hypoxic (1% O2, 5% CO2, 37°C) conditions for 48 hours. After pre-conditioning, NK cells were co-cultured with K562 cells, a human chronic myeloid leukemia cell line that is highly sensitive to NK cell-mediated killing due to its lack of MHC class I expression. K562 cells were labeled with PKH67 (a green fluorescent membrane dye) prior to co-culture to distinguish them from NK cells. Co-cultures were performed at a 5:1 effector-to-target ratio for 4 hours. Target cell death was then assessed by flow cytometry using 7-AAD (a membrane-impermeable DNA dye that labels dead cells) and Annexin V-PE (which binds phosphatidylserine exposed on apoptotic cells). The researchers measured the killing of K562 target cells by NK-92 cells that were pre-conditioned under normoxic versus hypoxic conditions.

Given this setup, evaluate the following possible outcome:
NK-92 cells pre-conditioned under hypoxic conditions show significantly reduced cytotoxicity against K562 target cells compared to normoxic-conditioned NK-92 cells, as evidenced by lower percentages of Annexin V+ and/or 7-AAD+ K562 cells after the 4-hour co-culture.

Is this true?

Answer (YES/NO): YES